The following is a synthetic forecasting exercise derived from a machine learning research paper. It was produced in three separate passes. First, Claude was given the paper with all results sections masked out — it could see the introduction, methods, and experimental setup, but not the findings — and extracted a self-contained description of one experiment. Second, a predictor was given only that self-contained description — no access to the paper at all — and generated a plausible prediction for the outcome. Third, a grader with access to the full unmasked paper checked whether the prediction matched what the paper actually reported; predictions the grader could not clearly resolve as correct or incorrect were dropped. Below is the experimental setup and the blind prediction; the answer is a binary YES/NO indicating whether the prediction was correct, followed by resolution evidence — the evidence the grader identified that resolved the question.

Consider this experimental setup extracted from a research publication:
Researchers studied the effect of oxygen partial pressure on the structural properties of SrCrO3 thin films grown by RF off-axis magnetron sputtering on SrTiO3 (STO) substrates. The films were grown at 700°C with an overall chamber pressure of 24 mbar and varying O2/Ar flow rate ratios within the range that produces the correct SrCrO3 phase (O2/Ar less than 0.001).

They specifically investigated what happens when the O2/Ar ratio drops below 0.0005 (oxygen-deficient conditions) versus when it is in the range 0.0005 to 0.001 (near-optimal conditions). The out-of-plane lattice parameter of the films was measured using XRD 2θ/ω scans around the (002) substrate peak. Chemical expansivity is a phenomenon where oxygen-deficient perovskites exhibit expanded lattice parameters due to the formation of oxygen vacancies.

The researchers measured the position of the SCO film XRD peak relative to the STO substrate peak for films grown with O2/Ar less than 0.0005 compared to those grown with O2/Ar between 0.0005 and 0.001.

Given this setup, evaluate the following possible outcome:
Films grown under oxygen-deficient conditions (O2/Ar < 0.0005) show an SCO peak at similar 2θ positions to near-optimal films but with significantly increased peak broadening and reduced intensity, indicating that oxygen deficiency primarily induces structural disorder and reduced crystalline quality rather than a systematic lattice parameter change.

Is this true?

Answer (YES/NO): NO